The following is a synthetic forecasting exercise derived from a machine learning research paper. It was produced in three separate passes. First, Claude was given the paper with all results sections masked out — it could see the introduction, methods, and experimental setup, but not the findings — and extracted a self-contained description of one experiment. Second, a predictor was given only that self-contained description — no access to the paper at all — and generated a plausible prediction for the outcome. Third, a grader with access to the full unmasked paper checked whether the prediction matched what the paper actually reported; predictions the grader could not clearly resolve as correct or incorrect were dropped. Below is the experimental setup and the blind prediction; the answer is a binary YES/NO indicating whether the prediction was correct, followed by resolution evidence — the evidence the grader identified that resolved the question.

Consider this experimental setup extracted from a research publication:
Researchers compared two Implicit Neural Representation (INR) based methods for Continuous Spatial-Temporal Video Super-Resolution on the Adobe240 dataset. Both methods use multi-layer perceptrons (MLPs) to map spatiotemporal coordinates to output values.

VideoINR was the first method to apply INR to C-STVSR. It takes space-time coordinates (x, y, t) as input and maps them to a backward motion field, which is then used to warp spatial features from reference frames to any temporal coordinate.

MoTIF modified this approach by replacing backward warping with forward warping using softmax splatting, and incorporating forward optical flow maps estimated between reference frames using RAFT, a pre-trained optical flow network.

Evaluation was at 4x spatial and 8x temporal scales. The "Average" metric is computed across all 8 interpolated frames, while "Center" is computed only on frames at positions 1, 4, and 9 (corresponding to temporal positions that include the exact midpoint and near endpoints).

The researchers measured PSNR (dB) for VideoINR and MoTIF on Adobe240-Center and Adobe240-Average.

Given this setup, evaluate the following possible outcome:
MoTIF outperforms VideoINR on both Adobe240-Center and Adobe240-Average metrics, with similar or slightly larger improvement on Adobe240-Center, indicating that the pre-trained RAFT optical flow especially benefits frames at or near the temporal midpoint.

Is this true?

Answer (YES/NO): YES